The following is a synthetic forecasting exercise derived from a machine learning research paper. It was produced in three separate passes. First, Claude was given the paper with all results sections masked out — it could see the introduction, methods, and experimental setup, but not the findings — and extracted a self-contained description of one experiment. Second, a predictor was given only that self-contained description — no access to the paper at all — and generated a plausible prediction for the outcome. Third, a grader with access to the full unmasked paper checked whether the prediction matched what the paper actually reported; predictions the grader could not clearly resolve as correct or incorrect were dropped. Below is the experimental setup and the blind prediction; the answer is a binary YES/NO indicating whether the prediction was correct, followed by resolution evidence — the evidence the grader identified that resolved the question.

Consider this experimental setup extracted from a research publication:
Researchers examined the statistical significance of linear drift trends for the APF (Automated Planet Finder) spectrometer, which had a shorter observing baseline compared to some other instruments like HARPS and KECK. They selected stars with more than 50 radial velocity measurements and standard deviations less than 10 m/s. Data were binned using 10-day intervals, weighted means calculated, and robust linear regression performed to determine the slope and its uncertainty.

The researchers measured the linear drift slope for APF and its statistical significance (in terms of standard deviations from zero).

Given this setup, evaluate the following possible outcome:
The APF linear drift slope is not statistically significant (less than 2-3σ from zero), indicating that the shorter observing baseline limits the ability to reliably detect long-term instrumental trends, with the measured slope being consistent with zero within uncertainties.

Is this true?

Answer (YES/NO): NO